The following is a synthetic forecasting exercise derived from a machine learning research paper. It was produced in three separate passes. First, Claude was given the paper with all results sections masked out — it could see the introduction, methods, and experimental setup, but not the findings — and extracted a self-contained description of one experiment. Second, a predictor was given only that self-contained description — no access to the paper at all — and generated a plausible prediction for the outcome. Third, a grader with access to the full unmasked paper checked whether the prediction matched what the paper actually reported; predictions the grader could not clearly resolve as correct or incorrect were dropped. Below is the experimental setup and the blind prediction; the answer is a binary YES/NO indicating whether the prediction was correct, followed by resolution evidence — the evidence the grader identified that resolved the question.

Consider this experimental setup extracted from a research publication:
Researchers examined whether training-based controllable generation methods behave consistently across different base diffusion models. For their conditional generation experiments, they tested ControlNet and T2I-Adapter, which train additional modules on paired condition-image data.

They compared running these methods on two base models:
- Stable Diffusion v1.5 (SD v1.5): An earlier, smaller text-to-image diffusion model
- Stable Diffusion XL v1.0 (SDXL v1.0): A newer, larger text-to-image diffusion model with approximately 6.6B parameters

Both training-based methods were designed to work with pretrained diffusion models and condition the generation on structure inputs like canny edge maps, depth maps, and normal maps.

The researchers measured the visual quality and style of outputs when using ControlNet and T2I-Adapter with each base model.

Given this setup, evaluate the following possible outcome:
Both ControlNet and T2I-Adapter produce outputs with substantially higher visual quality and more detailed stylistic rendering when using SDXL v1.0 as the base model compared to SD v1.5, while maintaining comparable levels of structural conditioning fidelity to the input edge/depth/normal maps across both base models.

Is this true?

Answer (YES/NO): NO